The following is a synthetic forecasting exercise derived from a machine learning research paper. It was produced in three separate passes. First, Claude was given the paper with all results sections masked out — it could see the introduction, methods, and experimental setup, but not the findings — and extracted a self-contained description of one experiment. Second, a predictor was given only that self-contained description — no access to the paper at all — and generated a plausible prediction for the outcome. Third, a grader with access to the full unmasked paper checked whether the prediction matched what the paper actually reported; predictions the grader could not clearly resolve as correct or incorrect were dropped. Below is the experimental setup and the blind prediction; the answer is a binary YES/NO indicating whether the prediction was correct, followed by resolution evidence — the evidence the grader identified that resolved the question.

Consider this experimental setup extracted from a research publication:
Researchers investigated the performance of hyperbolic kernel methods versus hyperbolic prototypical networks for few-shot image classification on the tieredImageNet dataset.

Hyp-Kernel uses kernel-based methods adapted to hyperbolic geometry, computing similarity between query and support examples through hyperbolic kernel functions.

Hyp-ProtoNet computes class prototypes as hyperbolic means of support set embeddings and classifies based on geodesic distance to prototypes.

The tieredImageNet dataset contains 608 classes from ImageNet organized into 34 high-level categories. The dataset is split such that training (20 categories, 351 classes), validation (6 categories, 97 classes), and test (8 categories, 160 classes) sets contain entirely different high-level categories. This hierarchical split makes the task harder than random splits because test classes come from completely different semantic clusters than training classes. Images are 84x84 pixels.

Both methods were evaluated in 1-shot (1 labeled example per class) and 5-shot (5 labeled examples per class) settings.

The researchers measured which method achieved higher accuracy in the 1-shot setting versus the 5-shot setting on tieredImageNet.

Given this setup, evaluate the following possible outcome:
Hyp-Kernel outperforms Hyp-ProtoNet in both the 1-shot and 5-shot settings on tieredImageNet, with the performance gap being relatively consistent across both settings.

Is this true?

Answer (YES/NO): NO